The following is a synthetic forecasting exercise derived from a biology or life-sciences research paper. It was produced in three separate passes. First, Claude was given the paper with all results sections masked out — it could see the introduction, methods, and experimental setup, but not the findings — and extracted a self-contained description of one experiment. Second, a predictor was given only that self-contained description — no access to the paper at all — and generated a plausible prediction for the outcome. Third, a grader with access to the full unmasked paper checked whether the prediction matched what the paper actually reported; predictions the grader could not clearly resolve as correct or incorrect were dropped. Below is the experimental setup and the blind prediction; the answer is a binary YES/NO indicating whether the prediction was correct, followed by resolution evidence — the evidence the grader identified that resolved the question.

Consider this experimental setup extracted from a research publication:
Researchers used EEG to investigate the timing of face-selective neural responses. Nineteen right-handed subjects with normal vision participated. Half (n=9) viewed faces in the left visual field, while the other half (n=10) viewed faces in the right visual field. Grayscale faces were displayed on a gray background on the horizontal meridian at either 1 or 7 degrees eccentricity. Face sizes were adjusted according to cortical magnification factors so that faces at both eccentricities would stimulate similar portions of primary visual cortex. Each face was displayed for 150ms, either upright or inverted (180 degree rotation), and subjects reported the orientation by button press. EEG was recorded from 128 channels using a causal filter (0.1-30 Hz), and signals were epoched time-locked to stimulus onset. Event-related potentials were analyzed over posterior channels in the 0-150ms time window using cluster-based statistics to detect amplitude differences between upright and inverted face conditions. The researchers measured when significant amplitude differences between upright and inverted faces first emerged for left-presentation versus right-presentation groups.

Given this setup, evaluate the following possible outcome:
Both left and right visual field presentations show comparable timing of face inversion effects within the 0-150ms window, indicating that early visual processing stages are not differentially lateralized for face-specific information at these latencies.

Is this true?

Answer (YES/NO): NO